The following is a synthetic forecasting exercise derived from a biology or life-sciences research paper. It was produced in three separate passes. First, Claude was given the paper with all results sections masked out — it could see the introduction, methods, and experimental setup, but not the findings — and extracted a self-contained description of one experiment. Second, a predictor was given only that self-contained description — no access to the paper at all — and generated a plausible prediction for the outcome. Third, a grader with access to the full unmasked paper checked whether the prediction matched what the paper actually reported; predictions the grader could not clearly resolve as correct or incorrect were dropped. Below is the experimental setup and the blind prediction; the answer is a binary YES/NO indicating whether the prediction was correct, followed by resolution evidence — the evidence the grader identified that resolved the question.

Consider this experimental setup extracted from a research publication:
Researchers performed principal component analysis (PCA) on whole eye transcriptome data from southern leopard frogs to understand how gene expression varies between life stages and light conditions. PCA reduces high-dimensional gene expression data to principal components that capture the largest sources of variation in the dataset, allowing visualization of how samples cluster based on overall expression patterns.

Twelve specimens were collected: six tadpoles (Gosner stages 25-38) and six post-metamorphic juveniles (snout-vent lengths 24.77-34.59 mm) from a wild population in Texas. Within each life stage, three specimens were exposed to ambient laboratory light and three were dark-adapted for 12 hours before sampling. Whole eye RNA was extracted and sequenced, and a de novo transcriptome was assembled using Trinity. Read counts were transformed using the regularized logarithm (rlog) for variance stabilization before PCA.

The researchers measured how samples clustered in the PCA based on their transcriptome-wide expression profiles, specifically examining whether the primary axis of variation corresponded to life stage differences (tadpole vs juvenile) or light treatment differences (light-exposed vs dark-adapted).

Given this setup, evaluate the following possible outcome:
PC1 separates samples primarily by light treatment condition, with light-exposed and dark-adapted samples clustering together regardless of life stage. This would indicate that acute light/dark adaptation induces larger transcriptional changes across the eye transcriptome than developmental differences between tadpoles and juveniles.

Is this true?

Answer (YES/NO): NO